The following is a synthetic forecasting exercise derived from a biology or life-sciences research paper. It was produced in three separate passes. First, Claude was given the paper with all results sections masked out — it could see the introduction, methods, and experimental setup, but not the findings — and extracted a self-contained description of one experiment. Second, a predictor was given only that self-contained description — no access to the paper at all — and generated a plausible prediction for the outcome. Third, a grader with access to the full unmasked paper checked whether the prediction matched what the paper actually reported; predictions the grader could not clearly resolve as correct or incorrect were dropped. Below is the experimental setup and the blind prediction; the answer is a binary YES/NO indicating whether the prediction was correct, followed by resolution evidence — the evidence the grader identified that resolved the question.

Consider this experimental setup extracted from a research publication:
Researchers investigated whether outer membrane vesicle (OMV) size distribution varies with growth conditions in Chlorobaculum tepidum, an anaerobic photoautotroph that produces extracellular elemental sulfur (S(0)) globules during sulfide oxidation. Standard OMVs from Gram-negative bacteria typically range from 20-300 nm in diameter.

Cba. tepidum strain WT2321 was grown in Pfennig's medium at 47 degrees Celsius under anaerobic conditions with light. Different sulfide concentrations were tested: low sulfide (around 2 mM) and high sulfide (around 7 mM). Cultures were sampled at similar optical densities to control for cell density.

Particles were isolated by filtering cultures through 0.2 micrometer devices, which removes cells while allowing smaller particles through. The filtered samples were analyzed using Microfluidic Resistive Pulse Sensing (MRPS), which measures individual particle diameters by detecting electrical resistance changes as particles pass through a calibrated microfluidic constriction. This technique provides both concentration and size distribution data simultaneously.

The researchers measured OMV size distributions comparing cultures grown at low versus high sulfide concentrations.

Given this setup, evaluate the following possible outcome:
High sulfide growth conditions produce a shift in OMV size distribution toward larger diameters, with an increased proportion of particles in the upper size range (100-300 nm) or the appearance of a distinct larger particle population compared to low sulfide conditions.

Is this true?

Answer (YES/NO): YES